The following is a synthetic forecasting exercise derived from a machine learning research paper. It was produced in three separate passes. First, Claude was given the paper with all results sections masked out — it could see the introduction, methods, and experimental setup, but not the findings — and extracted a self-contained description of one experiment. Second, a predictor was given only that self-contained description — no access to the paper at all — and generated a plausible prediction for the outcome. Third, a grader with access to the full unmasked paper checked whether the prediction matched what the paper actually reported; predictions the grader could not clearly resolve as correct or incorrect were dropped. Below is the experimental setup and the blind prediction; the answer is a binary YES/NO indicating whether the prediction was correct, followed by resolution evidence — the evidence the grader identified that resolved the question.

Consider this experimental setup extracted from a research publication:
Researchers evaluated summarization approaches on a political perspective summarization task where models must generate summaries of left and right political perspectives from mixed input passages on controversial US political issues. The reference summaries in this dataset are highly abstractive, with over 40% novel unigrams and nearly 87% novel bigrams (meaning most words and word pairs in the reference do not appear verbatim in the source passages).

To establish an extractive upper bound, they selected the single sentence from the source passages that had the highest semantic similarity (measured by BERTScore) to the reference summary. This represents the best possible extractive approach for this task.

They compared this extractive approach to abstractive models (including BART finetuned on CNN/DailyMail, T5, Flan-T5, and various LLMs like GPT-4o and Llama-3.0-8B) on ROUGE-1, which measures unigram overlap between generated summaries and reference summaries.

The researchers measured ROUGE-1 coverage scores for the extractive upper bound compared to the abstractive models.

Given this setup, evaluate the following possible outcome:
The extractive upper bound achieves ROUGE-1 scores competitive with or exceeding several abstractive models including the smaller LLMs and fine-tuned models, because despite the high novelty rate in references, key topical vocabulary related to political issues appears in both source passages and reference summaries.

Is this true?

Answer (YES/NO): NO